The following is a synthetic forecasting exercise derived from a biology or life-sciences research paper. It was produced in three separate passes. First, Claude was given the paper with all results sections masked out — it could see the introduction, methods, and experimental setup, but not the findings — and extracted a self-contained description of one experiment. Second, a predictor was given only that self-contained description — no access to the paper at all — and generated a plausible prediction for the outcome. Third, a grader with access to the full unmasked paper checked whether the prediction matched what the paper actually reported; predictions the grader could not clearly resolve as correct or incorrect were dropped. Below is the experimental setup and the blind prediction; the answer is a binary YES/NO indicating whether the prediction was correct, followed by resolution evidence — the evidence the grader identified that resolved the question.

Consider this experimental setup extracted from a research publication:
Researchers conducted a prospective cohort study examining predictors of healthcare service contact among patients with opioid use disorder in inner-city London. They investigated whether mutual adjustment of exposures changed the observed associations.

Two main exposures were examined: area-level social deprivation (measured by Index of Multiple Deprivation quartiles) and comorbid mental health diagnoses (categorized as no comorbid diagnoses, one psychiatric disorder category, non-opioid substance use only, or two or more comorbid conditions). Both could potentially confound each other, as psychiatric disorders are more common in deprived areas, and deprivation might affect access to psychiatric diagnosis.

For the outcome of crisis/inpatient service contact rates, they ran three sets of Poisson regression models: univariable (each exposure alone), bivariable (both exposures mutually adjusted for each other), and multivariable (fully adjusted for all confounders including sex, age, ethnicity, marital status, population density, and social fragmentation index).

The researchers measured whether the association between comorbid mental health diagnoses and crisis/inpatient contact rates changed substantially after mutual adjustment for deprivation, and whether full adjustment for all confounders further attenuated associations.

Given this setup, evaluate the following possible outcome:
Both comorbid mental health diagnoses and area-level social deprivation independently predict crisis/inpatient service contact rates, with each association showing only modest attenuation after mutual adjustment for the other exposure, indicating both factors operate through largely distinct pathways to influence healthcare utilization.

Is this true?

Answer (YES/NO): NO